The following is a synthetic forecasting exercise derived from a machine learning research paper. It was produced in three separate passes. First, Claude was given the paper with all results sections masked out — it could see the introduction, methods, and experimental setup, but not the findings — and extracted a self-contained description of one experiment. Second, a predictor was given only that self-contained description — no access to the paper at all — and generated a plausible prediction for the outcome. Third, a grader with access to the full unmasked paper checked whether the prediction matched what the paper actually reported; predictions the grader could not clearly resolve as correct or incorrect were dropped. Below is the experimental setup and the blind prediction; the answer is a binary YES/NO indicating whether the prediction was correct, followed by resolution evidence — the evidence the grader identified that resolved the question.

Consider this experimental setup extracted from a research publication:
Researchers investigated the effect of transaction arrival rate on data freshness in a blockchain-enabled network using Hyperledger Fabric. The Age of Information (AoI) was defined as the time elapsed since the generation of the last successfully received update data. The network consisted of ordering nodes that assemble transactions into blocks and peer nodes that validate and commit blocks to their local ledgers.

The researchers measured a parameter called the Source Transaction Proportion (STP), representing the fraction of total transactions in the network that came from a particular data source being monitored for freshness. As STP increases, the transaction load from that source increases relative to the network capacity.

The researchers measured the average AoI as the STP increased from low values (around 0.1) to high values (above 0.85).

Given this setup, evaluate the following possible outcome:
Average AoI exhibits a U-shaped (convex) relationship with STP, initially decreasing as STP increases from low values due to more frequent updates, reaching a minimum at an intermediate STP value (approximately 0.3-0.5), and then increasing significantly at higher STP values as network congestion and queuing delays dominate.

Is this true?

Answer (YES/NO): NO